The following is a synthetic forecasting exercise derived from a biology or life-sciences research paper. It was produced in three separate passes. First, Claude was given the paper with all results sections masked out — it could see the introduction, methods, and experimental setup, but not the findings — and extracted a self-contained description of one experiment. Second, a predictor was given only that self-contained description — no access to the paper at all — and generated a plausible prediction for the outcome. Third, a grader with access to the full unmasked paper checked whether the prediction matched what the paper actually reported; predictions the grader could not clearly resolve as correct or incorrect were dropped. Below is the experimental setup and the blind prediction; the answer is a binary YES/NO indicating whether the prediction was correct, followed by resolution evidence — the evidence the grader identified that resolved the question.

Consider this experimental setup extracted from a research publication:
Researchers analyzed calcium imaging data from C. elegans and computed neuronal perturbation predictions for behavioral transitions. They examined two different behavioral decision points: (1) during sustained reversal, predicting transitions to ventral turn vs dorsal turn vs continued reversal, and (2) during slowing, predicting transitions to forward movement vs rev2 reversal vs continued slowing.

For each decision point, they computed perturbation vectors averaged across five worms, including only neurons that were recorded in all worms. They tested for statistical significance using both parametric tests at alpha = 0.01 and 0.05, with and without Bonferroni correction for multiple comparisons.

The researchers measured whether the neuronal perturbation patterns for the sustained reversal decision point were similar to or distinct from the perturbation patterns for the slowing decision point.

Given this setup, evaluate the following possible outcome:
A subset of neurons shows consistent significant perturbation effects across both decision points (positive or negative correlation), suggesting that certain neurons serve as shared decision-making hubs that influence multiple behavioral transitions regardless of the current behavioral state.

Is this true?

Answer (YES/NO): NO